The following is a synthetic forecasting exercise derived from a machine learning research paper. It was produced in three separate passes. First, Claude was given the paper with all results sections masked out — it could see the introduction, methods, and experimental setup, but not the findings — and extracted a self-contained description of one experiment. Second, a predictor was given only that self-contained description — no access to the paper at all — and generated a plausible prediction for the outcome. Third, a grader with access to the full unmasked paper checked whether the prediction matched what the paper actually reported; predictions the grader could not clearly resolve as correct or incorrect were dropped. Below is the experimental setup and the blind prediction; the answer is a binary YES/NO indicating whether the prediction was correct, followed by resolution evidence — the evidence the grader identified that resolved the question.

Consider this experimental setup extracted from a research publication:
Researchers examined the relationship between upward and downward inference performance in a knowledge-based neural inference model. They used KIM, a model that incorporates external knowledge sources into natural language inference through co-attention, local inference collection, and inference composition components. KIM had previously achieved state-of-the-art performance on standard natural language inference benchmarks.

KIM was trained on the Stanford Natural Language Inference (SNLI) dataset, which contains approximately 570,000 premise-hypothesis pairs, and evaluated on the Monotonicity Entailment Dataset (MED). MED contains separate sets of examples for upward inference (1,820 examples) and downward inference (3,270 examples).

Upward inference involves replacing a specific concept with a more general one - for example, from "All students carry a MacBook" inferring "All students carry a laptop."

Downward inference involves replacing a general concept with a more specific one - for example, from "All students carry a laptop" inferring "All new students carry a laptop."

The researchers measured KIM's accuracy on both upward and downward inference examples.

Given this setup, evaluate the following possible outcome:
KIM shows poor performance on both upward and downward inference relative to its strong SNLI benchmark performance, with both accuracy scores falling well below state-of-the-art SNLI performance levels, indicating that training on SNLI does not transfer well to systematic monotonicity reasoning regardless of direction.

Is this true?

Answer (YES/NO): NO